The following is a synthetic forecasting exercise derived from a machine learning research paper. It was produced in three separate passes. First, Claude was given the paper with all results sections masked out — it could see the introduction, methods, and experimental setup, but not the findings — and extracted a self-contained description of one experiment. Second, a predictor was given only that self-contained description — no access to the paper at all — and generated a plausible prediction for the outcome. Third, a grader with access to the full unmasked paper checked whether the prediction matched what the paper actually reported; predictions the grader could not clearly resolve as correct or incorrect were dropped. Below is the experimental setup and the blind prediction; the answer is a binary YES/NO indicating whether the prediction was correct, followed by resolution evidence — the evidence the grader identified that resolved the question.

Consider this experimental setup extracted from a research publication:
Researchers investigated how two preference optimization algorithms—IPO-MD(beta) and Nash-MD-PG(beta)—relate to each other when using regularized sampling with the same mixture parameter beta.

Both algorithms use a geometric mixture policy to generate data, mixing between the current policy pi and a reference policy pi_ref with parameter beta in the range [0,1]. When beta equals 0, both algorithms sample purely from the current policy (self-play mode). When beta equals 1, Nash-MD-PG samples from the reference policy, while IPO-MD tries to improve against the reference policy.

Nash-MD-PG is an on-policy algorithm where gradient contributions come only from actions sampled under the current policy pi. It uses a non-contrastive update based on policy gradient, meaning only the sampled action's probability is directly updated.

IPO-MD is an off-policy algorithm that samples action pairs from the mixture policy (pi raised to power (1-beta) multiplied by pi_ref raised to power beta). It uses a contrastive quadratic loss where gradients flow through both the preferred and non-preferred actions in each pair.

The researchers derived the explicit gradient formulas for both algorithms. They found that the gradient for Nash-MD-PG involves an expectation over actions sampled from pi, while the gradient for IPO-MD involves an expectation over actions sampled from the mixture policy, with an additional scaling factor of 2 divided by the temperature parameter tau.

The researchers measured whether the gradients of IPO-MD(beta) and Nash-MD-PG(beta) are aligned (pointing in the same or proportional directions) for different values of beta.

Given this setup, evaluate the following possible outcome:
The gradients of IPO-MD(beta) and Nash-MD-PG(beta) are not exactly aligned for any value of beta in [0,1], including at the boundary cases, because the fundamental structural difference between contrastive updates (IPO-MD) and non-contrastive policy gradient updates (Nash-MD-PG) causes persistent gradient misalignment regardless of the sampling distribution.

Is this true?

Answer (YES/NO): NO